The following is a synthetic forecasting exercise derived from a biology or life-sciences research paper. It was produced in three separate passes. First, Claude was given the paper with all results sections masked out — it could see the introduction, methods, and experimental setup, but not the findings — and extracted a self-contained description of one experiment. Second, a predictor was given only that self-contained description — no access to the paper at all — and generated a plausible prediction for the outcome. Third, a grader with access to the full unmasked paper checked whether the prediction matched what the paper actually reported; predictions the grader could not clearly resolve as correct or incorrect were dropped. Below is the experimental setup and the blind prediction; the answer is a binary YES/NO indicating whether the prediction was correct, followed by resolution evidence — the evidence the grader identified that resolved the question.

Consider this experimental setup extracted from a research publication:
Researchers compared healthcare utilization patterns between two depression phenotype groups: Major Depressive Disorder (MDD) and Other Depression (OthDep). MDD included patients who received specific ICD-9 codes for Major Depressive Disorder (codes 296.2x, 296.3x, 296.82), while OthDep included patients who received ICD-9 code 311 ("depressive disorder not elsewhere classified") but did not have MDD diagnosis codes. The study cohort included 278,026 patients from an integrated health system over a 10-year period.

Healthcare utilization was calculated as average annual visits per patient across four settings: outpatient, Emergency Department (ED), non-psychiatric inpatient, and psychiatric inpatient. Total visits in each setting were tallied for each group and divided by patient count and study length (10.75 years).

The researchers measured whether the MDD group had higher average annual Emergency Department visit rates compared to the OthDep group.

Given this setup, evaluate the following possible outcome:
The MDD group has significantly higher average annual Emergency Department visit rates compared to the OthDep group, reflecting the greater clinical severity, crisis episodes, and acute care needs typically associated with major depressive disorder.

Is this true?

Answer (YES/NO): YES